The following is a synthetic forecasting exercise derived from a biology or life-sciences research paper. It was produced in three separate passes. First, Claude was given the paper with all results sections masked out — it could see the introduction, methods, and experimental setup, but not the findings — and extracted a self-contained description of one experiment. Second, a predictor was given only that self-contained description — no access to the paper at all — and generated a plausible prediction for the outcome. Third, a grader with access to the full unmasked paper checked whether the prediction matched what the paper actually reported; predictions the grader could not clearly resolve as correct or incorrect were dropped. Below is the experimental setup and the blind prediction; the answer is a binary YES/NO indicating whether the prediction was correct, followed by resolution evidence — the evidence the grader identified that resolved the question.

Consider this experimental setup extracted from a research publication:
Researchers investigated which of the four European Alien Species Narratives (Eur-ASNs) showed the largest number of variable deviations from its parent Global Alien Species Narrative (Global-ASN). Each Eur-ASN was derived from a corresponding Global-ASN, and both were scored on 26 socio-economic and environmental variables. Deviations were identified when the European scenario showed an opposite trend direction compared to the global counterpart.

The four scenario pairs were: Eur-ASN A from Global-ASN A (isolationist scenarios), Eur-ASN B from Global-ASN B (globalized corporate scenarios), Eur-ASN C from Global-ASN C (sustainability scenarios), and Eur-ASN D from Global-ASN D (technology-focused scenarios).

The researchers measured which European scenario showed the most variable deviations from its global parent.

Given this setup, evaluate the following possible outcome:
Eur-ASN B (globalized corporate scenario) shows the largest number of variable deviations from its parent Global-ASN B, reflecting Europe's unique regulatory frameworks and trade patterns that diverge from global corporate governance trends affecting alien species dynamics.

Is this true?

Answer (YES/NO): NO